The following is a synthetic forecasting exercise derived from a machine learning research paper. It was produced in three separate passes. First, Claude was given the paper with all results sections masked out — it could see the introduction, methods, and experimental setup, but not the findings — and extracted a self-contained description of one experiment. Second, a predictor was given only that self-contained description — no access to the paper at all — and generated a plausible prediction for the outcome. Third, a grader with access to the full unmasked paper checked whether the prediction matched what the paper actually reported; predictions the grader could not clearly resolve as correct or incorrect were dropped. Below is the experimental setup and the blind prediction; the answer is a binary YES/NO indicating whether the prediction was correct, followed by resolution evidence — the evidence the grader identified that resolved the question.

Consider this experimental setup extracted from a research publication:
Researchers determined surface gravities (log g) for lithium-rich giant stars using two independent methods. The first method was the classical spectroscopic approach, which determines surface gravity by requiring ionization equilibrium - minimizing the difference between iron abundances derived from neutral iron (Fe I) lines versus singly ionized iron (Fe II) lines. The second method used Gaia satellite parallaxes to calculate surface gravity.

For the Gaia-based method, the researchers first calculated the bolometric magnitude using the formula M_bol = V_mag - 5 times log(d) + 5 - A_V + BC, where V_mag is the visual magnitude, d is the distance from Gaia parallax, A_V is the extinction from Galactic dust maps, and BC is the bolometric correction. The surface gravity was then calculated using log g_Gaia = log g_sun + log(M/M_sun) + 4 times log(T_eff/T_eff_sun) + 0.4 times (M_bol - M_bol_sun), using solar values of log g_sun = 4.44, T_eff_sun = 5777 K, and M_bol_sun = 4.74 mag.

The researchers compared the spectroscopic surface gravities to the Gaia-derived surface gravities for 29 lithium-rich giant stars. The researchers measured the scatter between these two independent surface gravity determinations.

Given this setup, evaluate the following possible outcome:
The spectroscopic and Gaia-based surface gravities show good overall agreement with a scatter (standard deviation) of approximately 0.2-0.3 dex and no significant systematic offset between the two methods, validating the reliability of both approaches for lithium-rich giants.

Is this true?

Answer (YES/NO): NO